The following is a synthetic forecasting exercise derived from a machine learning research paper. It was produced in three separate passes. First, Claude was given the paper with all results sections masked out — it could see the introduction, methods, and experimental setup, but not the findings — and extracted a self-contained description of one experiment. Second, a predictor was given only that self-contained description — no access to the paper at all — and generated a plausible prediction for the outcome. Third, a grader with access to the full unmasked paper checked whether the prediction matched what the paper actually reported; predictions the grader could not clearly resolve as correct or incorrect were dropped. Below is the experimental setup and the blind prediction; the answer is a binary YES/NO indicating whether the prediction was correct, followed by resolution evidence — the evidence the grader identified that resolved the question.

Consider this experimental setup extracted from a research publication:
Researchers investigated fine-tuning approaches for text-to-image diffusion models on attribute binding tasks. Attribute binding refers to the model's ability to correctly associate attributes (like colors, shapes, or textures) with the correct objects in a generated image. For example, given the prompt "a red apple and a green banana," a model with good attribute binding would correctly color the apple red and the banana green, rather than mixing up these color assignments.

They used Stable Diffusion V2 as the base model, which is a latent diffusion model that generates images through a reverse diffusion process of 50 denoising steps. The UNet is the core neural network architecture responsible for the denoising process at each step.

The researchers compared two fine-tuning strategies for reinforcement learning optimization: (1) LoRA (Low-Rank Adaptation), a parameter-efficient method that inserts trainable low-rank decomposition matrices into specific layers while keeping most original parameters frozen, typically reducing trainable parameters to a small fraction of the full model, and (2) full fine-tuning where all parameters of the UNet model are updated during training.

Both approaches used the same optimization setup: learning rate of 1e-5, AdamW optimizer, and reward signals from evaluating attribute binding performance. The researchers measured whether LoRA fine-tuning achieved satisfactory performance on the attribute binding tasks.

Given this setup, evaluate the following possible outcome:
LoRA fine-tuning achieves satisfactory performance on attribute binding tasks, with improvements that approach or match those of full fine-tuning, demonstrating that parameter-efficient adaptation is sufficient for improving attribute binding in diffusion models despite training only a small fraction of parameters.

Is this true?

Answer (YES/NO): NO